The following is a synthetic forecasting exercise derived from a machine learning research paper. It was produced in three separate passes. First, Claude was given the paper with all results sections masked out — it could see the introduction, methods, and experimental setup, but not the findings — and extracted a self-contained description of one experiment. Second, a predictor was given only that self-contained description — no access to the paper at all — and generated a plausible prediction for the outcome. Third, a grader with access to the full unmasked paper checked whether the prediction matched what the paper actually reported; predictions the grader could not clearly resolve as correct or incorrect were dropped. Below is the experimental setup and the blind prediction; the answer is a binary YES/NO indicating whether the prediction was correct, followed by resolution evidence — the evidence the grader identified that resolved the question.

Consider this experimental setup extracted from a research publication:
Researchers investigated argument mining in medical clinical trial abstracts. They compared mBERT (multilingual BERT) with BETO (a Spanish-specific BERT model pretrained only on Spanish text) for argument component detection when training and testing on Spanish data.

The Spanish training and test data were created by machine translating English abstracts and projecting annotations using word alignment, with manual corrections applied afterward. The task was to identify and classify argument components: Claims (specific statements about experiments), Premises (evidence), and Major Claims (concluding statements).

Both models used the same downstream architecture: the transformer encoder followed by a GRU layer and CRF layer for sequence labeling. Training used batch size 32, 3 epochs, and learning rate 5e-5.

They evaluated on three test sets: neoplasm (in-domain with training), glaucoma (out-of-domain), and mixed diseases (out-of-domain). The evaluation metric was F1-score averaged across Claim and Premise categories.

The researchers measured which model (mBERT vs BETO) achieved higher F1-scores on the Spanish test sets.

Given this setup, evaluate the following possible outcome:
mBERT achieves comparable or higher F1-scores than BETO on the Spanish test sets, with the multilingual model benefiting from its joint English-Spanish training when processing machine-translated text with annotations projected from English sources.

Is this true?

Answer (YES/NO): NO